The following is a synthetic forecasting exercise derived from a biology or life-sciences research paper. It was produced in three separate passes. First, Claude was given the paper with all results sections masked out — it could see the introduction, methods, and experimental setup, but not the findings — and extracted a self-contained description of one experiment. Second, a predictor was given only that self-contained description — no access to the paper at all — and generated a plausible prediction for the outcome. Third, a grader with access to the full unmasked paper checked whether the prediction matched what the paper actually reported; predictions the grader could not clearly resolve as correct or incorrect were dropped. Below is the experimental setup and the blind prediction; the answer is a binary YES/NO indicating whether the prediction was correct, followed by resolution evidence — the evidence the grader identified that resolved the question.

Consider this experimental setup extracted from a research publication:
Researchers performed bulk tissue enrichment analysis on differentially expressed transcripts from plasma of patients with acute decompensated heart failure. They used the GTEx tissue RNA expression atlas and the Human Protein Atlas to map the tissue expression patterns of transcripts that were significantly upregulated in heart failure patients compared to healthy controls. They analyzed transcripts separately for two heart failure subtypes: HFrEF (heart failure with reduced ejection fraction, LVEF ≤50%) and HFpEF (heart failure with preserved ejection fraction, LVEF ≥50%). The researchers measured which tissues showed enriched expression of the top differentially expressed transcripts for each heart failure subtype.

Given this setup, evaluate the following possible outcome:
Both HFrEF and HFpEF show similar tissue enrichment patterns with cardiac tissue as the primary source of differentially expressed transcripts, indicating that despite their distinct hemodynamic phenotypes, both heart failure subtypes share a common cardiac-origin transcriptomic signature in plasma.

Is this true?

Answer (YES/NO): NO